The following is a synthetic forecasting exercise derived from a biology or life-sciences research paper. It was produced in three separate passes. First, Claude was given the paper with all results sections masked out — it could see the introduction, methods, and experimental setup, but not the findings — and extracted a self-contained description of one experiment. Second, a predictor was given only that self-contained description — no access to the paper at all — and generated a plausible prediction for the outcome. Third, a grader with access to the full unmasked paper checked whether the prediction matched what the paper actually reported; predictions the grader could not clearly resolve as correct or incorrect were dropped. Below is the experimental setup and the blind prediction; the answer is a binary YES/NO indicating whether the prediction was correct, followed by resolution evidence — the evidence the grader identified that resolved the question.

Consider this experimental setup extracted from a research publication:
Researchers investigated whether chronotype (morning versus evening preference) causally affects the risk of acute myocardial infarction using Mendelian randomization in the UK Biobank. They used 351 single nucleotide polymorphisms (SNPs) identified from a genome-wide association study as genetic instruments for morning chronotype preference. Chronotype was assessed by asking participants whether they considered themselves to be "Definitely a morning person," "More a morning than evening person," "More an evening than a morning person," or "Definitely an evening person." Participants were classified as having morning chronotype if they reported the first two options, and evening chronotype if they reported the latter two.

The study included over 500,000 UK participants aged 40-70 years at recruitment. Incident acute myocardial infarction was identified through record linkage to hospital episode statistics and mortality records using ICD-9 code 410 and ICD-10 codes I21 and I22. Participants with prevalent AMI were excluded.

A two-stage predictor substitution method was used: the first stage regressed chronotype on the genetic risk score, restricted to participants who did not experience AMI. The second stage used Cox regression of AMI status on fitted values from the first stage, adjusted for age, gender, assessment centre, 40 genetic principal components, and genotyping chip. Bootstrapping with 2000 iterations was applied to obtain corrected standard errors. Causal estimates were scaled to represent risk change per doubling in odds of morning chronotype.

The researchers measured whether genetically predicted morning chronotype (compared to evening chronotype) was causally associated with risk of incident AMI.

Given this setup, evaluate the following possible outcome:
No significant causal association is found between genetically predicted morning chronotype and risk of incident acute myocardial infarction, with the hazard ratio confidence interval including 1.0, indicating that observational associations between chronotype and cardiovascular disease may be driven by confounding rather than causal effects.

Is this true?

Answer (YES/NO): YES